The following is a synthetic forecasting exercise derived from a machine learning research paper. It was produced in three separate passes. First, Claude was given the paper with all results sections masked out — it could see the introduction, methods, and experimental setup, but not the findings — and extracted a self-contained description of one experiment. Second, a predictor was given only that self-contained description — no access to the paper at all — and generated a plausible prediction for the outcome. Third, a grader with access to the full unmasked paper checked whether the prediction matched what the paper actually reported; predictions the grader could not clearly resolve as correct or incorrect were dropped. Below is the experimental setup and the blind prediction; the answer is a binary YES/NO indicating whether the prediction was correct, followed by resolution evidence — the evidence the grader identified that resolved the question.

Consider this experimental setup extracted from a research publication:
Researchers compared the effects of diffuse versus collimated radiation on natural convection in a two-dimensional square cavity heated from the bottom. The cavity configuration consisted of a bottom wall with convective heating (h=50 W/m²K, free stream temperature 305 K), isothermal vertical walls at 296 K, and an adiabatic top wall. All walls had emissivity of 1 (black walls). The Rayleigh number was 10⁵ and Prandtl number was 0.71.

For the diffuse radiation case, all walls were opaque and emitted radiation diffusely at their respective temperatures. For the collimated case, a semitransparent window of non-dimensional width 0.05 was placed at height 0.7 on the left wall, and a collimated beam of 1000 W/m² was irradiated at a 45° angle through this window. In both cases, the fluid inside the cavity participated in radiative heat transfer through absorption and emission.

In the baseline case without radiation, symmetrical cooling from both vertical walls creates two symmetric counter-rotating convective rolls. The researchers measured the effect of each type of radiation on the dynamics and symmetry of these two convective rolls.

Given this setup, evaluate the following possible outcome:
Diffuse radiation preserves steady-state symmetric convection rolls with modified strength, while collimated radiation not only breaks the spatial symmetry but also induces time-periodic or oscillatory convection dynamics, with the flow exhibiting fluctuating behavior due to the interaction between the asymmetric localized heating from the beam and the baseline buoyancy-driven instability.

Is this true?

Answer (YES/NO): NO